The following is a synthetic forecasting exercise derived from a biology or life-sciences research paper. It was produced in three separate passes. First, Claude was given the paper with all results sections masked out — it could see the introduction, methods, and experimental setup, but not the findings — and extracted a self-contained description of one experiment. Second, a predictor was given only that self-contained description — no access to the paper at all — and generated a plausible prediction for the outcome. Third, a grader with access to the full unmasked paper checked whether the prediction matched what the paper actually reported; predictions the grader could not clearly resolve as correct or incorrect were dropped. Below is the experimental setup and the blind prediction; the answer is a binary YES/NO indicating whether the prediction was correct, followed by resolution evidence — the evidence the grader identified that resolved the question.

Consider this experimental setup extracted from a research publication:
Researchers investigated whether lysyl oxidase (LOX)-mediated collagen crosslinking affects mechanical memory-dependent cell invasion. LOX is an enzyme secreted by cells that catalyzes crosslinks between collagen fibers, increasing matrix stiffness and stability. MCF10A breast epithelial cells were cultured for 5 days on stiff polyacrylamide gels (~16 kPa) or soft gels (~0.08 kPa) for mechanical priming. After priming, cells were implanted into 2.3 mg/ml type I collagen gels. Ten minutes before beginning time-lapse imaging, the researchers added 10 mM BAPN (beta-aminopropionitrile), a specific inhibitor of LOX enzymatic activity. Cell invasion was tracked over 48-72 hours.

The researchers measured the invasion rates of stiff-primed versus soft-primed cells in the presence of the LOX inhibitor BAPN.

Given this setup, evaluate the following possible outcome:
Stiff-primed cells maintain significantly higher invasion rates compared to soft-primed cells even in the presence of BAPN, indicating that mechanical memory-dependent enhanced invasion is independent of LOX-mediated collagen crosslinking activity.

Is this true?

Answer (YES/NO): NO